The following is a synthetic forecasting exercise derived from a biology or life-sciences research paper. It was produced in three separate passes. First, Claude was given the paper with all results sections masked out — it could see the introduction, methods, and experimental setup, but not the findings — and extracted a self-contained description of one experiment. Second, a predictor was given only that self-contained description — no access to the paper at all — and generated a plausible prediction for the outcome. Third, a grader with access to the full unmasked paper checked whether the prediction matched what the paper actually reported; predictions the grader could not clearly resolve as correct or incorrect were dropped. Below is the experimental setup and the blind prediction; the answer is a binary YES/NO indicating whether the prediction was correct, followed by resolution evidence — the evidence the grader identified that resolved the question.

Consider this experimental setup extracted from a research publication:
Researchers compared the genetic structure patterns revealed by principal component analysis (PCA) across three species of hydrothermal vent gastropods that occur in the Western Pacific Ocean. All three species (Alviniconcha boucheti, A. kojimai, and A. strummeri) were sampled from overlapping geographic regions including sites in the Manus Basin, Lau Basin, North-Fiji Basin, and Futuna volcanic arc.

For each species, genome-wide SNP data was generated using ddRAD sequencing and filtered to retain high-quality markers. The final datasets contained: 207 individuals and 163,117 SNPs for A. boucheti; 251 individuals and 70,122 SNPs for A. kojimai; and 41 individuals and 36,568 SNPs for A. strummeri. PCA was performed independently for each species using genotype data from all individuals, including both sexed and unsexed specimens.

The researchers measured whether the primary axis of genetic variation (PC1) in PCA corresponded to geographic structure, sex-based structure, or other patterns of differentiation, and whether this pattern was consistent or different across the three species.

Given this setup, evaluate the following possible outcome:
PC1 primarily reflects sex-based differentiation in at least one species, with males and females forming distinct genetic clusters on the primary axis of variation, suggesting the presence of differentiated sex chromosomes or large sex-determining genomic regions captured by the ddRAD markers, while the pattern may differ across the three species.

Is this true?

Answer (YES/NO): YES